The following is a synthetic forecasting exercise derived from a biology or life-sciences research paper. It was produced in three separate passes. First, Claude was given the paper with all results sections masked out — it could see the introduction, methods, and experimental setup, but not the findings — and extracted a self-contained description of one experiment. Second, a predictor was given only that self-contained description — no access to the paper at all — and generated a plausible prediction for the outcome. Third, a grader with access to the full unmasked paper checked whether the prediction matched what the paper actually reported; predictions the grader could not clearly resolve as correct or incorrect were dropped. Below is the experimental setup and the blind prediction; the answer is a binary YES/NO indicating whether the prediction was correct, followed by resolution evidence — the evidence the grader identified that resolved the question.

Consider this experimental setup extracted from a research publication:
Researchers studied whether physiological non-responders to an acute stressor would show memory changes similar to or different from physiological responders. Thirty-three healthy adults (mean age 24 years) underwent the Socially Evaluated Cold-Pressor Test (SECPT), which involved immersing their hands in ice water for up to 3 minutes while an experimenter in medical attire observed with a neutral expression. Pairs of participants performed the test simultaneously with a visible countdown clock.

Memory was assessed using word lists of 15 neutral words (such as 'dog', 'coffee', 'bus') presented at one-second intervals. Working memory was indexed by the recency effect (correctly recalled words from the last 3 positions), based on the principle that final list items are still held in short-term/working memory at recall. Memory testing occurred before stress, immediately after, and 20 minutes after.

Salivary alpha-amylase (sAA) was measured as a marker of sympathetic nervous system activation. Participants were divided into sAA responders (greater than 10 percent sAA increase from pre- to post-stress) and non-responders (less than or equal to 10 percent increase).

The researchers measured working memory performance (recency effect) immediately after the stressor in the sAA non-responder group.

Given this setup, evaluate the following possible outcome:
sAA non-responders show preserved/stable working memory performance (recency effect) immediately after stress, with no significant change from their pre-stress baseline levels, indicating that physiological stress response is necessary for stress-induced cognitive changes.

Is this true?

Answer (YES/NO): YES